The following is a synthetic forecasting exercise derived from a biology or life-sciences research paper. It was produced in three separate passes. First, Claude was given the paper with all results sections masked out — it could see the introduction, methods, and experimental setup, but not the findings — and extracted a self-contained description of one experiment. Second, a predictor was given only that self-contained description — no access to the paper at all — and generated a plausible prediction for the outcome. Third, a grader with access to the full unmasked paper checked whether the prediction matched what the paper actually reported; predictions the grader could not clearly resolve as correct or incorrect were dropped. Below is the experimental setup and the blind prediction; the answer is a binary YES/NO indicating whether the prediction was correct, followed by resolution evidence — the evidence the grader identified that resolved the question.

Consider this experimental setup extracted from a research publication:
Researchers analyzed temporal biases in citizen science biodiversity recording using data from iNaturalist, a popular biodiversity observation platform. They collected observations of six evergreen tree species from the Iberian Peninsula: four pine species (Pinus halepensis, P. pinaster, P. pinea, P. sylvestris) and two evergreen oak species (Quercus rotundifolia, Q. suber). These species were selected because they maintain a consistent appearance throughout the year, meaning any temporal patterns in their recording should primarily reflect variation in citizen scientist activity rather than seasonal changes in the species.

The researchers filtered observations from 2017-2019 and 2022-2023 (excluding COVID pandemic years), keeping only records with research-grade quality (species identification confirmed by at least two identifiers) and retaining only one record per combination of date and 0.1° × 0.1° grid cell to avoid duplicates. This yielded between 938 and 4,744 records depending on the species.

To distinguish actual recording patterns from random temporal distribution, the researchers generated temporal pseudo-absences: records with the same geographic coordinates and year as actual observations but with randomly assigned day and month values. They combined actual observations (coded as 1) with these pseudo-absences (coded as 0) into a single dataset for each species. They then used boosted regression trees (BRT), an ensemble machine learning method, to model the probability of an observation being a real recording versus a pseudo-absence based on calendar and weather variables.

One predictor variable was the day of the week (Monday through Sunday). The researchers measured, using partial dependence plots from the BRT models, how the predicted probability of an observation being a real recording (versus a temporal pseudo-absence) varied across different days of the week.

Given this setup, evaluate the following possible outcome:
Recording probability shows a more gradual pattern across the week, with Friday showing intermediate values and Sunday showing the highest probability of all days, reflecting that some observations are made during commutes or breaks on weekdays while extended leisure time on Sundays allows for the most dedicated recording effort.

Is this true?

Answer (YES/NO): NO